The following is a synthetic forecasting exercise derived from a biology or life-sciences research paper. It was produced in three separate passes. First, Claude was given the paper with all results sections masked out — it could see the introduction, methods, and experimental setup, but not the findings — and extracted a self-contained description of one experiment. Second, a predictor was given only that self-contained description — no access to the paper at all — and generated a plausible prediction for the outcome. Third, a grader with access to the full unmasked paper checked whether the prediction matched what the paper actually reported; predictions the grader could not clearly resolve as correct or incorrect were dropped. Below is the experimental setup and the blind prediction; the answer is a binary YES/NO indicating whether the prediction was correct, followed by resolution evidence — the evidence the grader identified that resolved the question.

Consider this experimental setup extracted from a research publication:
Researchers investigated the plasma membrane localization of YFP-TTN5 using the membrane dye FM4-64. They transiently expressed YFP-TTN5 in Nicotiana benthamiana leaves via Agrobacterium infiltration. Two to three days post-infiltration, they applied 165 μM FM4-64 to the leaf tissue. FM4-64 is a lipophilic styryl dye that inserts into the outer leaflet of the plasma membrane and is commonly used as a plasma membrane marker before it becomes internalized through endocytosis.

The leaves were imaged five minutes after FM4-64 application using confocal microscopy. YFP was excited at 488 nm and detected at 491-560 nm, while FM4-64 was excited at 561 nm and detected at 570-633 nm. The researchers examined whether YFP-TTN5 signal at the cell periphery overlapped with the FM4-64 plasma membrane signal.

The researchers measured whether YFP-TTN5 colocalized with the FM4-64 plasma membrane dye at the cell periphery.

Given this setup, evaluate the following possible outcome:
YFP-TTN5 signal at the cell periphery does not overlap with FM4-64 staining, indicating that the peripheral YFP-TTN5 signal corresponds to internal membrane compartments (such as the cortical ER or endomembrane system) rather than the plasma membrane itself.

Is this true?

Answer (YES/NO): NO